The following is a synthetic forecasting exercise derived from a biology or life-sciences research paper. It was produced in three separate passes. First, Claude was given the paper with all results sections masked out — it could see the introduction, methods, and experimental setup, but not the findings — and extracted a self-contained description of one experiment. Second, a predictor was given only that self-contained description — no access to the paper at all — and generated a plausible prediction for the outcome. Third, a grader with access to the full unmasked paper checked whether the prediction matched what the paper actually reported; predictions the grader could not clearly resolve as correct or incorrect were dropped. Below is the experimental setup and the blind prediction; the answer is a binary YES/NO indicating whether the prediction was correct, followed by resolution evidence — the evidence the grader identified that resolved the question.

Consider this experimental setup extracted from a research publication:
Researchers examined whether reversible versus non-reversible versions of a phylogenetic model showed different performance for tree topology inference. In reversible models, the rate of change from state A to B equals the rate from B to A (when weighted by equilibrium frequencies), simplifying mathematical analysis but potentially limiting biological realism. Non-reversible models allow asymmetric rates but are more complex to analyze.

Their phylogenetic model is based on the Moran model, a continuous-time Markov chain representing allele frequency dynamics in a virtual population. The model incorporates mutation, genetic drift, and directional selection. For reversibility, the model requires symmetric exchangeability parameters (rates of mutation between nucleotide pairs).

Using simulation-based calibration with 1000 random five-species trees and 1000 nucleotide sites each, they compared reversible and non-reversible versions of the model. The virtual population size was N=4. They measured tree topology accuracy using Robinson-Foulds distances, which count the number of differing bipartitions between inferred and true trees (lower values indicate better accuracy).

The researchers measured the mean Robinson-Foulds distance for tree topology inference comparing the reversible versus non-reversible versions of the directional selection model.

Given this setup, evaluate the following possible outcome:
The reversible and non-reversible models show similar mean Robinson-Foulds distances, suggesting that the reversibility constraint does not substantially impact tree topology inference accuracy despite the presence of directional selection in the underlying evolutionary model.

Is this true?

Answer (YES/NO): NO